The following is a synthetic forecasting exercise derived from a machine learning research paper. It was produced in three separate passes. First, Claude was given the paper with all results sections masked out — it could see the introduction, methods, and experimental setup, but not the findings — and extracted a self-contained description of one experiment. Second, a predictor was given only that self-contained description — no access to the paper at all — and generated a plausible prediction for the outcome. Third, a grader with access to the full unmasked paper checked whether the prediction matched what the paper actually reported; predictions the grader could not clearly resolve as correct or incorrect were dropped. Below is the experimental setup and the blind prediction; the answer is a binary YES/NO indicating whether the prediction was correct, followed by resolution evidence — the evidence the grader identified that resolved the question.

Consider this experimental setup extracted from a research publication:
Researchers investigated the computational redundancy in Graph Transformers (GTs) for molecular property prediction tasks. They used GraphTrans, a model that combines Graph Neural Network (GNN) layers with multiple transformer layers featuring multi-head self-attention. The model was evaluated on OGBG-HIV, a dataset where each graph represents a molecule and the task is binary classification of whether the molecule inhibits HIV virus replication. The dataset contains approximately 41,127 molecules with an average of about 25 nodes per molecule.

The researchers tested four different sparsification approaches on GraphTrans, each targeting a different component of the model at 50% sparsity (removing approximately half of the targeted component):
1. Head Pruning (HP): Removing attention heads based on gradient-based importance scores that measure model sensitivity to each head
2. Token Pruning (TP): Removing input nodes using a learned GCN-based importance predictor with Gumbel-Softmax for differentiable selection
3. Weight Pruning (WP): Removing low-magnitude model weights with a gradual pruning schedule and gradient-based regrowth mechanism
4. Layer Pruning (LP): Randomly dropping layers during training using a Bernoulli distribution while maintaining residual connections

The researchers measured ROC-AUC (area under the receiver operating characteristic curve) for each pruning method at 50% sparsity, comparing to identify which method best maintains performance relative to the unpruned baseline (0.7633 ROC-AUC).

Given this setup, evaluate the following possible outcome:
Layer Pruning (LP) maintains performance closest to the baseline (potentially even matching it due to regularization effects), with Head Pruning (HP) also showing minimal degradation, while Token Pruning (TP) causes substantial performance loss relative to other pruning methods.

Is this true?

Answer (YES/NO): YES